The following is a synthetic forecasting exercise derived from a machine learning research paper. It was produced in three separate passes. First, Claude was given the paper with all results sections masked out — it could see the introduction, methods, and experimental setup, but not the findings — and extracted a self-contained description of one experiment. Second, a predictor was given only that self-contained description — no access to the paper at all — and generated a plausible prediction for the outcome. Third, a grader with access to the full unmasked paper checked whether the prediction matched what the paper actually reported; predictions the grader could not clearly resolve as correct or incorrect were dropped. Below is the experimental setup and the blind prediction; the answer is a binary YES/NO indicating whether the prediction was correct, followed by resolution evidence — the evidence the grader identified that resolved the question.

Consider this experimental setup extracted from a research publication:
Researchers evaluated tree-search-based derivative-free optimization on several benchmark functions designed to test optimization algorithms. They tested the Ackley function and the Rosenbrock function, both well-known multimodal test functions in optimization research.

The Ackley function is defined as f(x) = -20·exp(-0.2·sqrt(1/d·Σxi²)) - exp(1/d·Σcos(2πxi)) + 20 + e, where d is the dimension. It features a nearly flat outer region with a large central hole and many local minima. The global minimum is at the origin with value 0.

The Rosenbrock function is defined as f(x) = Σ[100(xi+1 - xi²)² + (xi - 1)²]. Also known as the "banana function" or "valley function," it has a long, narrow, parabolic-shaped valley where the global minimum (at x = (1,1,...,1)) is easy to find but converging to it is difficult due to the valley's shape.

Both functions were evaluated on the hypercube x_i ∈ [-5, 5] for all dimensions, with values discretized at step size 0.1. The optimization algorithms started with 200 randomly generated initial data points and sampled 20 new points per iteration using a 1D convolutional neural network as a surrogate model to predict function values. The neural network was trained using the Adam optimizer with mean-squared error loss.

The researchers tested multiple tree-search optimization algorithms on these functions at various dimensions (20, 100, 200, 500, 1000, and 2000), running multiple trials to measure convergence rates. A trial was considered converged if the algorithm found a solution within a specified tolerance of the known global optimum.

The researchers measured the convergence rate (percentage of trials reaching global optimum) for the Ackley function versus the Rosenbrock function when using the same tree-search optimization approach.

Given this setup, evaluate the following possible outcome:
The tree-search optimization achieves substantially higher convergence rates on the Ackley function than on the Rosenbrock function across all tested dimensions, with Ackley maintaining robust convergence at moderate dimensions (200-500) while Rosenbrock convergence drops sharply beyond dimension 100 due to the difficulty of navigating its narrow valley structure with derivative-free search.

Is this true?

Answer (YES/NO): YES